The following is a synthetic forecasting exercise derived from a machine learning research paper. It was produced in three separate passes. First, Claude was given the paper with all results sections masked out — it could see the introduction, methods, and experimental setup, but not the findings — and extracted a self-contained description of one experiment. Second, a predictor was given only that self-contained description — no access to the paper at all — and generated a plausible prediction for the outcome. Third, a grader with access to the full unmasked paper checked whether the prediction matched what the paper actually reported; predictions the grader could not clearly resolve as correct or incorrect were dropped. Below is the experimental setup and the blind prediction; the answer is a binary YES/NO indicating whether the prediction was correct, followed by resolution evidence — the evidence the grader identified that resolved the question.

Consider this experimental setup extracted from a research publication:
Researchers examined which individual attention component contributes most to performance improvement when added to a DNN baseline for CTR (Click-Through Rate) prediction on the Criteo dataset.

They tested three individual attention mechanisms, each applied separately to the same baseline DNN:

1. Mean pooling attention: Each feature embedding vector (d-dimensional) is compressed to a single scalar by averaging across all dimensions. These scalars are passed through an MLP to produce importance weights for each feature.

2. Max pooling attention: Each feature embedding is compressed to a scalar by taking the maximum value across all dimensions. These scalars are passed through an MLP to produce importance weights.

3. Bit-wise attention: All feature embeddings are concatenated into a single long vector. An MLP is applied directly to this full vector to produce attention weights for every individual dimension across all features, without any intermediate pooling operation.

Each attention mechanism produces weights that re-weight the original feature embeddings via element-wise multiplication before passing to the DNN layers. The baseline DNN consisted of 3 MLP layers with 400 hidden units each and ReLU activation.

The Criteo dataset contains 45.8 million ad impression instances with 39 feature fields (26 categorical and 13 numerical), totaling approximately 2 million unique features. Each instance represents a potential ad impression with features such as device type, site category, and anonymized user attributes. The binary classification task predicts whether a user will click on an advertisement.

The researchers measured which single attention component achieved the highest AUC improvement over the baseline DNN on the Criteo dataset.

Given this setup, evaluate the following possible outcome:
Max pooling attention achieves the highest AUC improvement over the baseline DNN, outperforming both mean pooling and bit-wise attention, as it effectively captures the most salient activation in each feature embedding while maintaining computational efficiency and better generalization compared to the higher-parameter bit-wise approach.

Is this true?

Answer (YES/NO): NO